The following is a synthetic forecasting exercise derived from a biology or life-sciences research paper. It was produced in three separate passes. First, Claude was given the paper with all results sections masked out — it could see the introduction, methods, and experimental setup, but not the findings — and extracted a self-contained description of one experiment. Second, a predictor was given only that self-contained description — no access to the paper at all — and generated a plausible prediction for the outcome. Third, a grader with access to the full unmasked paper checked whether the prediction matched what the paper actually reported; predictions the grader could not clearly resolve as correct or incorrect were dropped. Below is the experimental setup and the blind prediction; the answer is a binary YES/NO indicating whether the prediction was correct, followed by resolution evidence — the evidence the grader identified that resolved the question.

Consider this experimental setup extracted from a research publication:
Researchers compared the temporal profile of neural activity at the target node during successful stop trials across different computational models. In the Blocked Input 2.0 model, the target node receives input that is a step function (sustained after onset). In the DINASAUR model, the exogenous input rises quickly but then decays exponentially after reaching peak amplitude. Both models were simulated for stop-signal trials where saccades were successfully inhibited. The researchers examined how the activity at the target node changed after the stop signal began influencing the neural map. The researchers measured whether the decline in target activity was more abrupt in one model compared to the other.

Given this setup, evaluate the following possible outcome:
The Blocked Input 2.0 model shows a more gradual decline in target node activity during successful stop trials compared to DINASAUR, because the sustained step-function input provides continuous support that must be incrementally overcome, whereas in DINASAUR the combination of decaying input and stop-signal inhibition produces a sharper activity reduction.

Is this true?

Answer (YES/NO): YES